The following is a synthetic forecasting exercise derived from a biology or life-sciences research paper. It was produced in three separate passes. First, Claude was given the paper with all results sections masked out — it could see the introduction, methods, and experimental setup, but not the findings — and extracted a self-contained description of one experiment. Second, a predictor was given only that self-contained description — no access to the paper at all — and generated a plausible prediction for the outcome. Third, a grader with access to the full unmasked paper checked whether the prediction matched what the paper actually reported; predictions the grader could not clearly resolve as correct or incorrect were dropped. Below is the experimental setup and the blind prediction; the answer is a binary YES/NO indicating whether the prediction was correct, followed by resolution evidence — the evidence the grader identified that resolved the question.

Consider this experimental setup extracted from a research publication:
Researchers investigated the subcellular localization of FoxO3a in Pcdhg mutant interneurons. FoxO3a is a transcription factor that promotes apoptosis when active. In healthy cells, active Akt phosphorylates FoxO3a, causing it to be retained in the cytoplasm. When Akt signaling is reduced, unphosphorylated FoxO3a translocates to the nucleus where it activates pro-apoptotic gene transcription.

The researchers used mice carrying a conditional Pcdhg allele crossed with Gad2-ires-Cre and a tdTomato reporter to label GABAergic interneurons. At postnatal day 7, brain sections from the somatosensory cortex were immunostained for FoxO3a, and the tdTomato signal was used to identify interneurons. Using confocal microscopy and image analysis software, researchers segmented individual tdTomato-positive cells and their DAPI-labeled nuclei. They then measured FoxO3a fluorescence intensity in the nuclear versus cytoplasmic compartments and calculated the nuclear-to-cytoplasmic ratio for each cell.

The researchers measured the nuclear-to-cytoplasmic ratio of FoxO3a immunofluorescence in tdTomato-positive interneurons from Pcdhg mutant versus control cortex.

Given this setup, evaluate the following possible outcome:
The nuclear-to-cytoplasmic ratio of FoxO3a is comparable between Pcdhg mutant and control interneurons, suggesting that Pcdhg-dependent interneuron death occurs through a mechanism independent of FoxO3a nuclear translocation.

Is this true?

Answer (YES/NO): NO